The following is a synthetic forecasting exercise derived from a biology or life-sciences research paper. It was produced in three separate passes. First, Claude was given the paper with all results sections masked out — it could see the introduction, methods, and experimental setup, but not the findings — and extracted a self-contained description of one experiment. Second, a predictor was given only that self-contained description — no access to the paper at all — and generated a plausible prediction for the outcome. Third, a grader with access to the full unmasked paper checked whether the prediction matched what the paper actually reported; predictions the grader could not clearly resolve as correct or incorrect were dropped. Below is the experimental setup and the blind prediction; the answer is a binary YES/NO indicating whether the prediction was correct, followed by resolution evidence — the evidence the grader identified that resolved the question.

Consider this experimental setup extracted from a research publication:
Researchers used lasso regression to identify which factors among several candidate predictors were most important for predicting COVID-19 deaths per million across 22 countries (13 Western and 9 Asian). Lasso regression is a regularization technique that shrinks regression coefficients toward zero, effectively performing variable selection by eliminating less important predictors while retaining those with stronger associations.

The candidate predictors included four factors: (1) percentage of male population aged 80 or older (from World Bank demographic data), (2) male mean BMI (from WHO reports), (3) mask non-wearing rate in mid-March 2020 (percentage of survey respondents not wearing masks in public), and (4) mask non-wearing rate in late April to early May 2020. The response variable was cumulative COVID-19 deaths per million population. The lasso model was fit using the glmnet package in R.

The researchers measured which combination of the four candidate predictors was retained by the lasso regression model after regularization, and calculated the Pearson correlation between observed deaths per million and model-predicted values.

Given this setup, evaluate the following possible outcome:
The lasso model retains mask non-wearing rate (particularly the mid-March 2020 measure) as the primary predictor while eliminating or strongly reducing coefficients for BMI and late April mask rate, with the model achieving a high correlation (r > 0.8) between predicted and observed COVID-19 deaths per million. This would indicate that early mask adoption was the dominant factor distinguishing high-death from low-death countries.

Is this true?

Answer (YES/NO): NO